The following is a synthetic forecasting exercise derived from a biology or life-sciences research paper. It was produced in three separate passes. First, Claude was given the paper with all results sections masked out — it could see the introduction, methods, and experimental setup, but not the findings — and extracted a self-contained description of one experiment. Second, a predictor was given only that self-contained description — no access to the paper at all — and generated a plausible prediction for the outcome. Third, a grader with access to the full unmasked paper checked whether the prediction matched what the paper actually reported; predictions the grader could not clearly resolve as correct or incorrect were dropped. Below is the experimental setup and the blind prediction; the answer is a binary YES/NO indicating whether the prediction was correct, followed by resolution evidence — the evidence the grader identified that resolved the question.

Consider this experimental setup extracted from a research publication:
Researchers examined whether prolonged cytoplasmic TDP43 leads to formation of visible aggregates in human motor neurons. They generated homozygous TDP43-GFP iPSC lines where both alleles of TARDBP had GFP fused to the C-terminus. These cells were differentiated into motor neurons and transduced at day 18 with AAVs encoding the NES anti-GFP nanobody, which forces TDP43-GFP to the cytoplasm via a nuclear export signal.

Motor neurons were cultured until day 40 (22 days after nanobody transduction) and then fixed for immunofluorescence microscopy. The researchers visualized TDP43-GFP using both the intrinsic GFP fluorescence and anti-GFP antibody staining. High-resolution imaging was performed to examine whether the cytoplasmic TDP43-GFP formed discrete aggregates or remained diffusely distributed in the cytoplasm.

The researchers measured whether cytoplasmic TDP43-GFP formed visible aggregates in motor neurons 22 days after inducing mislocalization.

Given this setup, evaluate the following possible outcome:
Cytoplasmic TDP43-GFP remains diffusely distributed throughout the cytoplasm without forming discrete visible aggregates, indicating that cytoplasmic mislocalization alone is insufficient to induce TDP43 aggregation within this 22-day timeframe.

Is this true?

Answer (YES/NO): NO